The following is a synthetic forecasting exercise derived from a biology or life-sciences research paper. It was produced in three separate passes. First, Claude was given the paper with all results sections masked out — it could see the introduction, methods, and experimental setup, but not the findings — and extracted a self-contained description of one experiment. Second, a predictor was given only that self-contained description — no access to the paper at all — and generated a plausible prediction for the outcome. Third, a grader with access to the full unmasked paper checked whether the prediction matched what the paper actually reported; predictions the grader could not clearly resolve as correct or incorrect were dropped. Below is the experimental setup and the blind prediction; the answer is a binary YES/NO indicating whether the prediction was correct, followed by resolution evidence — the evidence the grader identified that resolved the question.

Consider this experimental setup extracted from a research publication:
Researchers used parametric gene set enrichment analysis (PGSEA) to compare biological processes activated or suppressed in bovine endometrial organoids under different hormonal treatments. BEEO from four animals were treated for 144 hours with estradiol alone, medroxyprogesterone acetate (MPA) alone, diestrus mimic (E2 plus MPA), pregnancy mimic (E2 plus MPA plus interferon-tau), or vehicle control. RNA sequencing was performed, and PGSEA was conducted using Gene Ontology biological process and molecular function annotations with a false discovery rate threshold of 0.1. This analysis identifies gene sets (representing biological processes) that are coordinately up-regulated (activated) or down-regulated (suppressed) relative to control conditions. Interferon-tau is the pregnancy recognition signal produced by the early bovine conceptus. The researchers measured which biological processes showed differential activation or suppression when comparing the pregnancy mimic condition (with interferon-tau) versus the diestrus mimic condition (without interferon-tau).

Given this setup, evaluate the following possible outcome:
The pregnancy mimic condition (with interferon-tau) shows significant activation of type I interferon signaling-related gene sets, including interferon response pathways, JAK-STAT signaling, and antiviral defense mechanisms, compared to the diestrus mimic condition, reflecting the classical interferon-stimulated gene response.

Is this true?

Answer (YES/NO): YES